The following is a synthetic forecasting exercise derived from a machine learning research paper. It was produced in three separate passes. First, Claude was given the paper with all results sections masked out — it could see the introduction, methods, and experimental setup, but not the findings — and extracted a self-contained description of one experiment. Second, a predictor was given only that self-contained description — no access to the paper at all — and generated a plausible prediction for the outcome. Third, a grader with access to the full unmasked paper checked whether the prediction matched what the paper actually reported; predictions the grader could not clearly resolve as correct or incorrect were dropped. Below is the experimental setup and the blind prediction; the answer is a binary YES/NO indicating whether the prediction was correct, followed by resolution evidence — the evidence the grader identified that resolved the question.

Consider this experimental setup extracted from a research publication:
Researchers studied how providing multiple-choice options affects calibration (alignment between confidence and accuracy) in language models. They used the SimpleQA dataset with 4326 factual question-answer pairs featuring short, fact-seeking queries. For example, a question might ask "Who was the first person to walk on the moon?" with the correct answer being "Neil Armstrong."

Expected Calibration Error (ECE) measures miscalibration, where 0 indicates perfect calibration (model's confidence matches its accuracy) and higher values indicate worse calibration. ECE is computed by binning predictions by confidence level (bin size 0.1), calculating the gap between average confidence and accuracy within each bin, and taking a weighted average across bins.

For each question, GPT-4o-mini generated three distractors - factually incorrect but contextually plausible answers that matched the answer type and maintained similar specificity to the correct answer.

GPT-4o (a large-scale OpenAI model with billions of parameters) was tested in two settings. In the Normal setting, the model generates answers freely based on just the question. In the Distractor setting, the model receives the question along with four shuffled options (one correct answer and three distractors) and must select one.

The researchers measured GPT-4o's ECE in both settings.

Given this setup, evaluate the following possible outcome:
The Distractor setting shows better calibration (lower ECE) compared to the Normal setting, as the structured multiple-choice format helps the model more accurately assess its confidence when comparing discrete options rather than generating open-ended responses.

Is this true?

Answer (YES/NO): YES